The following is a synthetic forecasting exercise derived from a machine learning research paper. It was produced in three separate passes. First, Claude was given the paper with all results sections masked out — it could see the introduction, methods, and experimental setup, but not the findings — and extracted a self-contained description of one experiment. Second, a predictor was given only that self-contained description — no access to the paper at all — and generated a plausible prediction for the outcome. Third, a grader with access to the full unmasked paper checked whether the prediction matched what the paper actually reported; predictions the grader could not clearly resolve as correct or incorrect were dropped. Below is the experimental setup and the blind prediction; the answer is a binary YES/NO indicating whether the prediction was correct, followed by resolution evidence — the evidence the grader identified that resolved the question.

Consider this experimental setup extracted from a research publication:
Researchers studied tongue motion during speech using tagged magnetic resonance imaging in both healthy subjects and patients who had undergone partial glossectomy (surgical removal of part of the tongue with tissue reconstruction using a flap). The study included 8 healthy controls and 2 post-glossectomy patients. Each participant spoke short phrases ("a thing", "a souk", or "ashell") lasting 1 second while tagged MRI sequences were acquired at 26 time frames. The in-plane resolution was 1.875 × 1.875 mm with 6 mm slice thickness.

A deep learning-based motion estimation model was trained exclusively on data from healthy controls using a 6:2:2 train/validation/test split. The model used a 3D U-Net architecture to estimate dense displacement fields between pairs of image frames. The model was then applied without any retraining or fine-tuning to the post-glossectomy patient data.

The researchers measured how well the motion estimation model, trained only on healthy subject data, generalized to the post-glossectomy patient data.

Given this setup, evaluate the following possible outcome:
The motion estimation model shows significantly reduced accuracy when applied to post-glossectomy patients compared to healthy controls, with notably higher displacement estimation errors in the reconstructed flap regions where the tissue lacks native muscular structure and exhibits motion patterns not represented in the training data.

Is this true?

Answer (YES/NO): NO